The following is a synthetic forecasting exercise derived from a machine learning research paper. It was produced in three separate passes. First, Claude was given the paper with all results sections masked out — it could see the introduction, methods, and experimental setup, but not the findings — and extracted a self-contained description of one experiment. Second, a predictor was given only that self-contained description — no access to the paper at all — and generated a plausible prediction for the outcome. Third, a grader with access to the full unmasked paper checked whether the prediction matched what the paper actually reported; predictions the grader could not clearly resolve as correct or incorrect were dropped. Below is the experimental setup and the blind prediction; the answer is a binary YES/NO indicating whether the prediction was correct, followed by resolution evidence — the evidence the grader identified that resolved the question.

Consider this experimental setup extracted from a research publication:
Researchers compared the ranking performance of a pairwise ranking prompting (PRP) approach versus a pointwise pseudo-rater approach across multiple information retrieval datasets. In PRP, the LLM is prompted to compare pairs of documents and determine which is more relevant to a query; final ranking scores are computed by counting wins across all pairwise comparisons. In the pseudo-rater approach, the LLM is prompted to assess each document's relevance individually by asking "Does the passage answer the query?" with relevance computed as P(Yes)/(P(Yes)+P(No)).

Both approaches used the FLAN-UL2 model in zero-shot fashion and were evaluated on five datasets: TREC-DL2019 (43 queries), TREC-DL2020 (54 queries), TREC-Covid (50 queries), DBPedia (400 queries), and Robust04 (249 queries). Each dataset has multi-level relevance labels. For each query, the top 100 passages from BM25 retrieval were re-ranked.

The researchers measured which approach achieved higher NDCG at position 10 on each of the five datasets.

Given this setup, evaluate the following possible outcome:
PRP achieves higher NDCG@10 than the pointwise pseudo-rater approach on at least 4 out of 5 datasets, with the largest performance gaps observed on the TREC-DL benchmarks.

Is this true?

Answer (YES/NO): NO